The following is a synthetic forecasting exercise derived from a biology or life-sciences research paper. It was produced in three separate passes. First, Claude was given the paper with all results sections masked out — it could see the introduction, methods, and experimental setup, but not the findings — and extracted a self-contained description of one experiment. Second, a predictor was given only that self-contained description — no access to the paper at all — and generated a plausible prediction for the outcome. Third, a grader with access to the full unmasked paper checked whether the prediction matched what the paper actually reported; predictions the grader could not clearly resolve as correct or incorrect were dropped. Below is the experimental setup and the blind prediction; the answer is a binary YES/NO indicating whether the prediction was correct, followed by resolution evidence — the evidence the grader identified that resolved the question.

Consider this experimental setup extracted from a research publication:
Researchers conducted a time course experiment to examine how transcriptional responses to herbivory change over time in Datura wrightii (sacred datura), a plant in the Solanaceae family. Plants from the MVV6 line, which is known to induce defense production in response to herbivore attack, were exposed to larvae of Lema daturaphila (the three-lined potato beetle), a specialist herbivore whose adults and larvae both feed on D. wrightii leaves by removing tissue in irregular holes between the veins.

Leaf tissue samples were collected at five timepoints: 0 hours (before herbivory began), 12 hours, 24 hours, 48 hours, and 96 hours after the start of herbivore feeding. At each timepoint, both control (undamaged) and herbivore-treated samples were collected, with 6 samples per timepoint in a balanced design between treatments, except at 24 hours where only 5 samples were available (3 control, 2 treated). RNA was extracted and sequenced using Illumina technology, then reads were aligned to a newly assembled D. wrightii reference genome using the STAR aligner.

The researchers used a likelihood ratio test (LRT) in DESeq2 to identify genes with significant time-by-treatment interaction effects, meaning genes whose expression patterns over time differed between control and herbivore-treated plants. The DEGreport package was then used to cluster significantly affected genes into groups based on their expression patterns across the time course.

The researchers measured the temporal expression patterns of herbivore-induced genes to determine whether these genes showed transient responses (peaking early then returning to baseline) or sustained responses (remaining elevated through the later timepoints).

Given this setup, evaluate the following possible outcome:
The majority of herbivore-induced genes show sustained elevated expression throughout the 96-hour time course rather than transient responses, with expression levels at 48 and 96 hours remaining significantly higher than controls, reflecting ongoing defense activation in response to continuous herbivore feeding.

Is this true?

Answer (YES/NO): NO